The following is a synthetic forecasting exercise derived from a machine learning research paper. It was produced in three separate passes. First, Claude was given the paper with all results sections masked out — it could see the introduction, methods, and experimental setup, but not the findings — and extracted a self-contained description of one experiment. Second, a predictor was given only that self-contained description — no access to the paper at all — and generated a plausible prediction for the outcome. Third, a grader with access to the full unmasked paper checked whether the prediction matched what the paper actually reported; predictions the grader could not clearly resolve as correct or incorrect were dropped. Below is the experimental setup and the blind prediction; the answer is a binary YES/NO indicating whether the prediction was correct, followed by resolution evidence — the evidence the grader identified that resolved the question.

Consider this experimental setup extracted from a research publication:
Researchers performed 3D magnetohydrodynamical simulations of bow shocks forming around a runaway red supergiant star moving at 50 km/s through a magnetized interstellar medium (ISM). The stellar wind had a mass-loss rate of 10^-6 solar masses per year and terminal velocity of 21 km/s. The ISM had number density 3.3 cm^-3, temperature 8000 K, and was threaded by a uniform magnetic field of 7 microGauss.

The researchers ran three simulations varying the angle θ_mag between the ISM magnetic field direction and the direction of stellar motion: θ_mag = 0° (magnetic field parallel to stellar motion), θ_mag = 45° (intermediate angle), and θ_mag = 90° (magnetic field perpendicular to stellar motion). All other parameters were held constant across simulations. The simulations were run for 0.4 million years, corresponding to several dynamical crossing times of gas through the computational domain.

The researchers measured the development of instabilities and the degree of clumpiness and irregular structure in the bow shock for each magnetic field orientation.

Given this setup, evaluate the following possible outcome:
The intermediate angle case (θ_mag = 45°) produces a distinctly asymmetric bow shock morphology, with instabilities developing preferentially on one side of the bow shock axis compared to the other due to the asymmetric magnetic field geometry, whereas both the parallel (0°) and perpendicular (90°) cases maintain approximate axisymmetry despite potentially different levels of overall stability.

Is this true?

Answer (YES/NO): NO